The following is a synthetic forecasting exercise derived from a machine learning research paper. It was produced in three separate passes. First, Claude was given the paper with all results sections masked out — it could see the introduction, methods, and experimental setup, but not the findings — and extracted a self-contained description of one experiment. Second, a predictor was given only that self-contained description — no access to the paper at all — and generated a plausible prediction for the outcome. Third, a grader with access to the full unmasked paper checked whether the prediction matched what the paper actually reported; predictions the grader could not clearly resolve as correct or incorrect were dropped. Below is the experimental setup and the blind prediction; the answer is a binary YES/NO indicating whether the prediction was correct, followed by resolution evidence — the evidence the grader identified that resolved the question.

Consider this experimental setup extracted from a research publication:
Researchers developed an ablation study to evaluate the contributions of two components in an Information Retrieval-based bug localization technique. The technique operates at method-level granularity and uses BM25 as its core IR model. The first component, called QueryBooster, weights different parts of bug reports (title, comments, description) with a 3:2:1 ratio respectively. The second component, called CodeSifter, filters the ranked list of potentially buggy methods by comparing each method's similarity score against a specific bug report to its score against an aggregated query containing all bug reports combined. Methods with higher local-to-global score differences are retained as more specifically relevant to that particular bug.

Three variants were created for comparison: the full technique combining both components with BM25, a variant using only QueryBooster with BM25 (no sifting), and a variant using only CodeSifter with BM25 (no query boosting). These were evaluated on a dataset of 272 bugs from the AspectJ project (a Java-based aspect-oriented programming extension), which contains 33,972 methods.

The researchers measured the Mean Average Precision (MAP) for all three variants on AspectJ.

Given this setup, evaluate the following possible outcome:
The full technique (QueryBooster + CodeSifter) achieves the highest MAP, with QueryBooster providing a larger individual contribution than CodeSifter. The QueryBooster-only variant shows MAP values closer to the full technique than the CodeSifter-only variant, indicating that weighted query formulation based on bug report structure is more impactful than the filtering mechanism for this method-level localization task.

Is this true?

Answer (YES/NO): NO